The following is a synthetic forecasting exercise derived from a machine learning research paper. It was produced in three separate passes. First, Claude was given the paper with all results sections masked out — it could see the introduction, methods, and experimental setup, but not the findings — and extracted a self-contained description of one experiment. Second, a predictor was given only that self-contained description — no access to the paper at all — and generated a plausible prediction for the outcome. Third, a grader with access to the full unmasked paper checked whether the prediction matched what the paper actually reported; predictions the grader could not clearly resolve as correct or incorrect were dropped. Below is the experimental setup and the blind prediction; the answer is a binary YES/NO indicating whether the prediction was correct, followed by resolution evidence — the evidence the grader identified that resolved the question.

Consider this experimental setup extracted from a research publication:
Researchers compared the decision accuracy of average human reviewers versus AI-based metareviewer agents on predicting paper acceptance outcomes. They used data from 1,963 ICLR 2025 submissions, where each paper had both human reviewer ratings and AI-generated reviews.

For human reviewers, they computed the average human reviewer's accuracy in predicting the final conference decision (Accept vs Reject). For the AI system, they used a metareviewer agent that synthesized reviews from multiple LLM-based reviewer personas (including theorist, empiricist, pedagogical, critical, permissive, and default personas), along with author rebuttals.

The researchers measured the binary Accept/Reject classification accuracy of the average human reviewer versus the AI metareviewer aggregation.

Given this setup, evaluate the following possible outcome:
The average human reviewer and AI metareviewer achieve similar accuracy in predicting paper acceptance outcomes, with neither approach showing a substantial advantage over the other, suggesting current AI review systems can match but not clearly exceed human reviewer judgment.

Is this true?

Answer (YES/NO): NO